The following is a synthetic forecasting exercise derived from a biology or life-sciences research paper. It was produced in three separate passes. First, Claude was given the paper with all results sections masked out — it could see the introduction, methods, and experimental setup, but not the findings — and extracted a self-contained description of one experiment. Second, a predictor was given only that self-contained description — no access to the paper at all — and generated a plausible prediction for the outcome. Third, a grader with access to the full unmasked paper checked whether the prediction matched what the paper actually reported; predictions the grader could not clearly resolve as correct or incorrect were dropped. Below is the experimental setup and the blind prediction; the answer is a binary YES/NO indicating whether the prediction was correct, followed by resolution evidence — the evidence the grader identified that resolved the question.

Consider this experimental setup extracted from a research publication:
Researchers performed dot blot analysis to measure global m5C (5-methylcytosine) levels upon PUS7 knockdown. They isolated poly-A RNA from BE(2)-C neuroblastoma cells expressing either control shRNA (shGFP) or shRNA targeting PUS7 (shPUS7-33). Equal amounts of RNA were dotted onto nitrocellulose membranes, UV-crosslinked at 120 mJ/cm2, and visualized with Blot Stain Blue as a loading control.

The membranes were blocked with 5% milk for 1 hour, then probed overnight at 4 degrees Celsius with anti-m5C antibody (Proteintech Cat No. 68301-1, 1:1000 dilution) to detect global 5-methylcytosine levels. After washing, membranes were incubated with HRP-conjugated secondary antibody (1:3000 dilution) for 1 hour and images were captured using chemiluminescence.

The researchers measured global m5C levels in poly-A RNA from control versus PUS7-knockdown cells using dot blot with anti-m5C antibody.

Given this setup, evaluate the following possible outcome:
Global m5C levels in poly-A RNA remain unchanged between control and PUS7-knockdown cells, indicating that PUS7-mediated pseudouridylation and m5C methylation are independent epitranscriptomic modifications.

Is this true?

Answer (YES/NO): NO